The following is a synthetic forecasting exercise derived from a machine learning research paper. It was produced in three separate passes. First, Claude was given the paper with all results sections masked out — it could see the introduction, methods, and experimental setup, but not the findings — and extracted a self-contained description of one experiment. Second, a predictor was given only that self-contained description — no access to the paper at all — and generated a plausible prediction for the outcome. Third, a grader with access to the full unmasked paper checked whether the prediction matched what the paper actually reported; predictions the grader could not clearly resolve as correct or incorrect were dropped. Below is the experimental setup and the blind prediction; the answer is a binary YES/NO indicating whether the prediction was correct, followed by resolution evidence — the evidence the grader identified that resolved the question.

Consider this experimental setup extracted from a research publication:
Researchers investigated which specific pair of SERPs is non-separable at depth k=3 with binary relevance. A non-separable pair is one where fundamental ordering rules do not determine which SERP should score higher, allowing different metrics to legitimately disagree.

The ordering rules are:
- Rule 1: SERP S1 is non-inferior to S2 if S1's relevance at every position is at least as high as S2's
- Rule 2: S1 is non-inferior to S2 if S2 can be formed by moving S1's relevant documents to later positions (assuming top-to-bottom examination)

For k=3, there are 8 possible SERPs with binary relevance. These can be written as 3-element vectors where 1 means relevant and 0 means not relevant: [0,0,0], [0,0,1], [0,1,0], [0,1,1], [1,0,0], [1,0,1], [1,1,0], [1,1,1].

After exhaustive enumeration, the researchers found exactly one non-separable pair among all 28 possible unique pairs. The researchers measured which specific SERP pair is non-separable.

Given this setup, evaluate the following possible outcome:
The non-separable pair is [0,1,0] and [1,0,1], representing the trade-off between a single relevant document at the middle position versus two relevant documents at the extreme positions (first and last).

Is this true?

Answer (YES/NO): NO